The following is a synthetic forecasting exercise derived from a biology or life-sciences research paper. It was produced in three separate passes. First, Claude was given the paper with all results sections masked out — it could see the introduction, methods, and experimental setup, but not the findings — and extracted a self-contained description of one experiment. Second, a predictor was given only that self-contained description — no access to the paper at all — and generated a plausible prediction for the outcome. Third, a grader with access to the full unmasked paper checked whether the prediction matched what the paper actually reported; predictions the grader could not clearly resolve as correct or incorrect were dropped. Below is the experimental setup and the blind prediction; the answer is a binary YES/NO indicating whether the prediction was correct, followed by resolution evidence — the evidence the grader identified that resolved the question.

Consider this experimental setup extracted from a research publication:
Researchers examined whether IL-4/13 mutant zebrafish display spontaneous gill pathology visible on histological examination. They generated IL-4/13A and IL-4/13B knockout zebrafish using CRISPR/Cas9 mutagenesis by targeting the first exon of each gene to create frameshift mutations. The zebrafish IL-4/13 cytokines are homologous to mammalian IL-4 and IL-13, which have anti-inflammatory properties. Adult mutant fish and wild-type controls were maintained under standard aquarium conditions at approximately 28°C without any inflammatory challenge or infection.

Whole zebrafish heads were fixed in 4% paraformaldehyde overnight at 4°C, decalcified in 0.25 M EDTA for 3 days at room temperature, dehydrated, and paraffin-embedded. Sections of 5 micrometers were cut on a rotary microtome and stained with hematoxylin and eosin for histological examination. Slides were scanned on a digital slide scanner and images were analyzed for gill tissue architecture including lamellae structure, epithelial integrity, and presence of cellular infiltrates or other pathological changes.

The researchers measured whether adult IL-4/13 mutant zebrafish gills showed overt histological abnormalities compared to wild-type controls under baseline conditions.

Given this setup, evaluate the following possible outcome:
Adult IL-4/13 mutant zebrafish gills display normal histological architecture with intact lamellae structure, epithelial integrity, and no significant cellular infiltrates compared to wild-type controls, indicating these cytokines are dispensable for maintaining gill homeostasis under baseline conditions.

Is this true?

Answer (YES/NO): YES